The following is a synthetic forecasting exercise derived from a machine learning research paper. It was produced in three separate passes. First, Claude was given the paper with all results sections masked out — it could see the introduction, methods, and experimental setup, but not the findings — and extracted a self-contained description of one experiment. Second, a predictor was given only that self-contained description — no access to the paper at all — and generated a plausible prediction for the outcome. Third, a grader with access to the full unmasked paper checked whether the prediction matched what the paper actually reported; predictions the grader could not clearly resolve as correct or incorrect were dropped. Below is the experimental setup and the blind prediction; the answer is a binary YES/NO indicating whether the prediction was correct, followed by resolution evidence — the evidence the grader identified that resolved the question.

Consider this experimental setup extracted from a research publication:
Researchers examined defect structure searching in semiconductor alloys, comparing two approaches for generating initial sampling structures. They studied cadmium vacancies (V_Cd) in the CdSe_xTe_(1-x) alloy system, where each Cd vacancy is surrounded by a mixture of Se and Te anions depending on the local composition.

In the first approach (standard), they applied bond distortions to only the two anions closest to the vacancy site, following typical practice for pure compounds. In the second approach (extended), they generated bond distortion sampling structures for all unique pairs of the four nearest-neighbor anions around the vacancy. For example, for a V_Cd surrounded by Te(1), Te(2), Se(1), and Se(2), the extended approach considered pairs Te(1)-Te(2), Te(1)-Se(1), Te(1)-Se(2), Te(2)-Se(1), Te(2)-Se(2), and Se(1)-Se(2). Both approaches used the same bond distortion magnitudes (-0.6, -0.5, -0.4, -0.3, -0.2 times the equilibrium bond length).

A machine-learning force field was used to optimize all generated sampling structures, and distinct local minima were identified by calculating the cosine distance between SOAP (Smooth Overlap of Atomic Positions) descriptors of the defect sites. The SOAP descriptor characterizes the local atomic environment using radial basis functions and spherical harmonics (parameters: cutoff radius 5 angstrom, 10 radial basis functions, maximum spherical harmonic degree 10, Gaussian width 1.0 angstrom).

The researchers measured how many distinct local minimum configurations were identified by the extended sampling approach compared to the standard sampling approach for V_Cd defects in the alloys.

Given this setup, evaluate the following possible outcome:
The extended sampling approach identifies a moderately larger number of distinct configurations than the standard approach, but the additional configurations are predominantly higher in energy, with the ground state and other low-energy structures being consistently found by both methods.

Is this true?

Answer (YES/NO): NO